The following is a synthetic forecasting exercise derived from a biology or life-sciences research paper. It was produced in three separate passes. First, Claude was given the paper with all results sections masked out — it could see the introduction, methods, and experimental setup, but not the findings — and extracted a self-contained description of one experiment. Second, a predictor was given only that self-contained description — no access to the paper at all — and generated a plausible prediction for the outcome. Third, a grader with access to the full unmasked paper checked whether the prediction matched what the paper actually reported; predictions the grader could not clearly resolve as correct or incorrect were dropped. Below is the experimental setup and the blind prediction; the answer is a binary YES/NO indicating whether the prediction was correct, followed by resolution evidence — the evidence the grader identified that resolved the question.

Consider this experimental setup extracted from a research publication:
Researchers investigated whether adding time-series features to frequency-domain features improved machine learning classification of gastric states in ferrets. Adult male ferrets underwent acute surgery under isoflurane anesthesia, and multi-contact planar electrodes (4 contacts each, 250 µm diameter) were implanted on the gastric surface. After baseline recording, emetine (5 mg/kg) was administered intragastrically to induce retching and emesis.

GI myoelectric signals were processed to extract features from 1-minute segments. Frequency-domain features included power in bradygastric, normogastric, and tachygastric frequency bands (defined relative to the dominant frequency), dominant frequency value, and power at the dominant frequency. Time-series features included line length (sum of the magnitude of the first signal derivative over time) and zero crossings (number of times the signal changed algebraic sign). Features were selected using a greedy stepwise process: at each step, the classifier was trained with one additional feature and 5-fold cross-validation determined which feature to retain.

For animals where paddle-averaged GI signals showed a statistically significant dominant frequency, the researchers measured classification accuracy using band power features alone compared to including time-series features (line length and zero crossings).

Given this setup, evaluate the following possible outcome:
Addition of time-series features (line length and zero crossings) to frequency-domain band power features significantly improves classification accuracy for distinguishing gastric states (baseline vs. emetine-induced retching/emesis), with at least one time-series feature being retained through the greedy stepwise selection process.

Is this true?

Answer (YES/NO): YES